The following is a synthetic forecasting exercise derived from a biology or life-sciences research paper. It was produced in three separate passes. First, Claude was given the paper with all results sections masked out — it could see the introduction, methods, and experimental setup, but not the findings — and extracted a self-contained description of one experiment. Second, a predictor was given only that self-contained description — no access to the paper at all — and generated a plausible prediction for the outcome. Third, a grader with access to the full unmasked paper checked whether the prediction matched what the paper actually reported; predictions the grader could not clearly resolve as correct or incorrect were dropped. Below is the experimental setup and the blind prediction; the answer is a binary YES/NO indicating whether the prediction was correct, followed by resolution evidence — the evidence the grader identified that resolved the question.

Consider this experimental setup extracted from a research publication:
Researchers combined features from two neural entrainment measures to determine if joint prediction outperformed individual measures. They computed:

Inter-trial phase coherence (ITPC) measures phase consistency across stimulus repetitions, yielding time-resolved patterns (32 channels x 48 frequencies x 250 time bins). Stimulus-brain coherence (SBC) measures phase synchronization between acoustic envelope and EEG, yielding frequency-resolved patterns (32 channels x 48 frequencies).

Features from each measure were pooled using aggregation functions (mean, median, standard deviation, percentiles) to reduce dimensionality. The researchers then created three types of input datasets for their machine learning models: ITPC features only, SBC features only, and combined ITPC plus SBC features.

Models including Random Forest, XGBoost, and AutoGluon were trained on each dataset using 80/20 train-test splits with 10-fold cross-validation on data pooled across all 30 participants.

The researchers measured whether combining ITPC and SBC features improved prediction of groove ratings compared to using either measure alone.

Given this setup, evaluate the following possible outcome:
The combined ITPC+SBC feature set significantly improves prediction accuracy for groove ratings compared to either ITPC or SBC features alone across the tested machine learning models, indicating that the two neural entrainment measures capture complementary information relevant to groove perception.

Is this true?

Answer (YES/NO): NO